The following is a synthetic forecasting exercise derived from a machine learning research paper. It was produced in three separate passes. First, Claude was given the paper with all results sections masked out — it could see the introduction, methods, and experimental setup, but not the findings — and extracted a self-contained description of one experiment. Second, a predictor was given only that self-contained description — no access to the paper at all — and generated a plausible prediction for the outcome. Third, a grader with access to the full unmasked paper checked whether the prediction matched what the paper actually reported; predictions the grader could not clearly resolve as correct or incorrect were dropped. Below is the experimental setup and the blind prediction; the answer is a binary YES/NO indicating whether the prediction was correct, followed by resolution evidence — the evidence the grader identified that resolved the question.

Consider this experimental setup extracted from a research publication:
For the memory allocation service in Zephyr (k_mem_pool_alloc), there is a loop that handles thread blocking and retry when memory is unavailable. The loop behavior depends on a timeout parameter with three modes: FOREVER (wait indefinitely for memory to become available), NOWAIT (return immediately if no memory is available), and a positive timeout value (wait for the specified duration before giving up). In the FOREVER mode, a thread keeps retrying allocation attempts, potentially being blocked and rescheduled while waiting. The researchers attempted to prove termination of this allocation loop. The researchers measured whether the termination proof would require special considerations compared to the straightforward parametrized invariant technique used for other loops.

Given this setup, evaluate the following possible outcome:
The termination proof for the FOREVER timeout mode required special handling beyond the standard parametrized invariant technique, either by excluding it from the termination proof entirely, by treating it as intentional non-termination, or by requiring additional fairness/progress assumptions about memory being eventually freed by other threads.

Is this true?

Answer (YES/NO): YES